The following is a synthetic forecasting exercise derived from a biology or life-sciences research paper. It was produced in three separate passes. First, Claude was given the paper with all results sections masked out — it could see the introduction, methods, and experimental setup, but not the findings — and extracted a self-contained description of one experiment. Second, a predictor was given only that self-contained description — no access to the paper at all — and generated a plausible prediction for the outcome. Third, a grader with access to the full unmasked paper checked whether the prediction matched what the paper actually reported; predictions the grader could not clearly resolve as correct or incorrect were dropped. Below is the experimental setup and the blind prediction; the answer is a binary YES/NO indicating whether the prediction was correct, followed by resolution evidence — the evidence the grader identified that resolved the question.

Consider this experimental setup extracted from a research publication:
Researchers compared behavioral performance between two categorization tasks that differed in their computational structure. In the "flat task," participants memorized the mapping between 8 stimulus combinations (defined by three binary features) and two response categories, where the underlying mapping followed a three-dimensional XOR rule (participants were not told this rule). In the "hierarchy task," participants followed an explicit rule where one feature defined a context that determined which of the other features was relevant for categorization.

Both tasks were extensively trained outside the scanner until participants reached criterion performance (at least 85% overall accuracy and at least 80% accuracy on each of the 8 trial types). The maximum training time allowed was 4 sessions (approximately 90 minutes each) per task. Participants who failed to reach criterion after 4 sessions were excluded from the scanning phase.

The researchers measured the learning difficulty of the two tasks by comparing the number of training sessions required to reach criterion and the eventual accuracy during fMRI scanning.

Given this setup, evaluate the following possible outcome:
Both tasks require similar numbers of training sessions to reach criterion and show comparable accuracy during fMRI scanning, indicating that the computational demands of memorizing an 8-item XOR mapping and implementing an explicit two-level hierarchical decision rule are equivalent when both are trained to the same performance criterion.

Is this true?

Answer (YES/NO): NO